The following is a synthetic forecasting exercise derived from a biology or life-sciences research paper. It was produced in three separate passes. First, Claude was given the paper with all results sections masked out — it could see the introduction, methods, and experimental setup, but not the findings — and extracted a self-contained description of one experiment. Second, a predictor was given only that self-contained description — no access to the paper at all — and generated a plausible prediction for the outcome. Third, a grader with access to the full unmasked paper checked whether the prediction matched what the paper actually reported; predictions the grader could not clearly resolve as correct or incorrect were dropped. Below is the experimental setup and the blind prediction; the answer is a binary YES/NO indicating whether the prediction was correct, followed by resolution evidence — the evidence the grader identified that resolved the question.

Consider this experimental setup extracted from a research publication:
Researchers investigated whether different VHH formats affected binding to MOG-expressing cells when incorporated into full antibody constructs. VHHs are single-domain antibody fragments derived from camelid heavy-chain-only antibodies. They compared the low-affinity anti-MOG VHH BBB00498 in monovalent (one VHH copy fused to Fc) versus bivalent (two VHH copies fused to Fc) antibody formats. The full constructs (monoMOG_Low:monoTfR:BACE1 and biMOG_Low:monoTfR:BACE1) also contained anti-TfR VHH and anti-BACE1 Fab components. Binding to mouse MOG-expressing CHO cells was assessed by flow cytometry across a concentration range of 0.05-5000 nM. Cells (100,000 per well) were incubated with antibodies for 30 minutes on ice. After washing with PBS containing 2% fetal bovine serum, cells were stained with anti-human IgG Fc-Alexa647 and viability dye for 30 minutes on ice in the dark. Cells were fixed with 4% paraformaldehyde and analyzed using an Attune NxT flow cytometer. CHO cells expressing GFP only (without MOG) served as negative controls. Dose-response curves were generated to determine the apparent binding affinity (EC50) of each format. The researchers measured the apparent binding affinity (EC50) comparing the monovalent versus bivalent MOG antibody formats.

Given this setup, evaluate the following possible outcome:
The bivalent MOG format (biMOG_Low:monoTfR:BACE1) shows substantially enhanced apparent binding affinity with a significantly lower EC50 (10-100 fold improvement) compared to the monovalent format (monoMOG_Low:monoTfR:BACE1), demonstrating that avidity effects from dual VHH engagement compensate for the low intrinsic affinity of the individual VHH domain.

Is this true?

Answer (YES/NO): YES